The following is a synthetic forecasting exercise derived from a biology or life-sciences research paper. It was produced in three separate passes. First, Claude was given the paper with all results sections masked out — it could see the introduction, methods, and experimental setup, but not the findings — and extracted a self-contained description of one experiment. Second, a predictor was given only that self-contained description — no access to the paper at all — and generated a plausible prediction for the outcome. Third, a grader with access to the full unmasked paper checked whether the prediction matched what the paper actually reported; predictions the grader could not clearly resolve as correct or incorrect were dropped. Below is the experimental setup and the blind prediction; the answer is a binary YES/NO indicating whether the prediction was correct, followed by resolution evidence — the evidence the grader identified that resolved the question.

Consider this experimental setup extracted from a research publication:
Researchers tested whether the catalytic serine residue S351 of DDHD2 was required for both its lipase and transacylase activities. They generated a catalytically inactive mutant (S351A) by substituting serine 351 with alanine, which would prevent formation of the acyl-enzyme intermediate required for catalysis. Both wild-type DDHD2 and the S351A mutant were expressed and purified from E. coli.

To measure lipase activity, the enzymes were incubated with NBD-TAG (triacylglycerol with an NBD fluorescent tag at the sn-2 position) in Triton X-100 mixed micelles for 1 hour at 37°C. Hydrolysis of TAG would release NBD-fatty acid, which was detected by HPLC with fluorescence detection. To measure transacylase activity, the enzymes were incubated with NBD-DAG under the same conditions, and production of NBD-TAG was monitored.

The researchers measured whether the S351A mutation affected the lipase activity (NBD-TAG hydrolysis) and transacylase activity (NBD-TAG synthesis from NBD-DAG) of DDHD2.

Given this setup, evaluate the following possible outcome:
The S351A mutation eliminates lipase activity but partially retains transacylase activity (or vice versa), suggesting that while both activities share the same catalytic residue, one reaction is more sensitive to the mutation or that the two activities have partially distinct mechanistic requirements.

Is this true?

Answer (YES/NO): NO